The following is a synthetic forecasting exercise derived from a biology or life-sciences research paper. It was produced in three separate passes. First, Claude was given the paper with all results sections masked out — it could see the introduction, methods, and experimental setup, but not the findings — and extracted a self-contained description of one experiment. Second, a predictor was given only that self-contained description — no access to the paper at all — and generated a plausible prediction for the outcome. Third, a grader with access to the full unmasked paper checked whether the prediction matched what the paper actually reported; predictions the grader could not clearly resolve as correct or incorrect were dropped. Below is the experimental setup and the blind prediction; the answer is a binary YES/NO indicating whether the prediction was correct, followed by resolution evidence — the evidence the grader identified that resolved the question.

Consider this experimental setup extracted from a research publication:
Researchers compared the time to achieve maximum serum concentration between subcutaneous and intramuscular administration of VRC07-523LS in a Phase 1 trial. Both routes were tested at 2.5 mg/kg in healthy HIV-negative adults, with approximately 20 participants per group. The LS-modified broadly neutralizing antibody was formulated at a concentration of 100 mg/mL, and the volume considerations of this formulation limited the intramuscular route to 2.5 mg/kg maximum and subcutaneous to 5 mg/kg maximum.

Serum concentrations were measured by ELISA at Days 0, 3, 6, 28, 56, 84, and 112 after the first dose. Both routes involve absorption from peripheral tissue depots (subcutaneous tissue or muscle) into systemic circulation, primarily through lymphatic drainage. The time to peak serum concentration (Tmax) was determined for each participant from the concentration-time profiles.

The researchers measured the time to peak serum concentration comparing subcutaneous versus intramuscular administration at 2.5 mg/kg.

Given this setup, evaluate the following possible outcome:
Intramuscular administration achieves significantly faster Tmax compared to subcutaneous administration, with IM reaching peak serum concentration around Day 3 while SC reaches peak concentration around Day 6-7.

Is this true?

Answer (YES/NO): NO